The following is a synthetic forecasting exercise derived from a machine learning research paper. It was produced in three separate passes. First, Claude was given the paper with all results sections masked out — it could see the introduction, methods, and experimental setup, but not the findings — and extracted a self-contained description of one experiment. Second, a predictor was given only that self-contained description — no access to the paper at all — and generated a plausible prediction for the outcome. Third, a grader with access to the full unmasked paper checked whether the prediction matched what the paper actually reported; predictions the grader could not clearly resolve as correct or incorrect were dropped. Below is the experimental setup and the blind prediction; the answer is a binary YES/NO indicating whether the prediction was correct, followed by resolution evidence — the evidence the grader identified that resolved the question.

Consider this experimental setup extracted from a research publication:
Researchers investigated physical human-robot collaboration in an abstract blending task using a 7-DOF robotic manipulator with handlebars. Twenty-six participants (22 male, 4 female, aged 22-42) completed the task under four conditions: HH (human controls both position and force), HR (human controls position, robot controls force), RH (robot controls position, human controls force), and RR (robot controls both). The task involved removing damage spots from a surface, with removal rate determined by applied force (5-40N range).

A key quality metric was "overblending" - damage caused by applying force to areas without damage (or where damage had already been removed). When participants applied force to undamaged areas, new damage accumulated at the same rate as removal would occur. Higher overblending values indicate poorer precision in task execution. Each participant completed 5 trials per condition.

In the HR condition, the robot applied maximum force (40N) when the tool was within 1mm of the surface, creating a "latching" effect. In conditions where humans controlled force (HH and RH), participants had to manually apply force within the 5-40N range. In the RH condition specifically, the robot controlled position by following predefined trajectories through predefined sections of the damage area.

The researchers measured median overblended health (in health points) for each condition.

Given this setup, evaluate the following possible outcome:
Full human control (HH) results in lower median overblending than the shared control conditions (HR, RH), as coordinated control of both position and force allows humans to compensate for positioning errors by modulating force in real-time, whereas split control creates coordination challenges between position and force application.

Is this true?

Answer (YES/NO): NO